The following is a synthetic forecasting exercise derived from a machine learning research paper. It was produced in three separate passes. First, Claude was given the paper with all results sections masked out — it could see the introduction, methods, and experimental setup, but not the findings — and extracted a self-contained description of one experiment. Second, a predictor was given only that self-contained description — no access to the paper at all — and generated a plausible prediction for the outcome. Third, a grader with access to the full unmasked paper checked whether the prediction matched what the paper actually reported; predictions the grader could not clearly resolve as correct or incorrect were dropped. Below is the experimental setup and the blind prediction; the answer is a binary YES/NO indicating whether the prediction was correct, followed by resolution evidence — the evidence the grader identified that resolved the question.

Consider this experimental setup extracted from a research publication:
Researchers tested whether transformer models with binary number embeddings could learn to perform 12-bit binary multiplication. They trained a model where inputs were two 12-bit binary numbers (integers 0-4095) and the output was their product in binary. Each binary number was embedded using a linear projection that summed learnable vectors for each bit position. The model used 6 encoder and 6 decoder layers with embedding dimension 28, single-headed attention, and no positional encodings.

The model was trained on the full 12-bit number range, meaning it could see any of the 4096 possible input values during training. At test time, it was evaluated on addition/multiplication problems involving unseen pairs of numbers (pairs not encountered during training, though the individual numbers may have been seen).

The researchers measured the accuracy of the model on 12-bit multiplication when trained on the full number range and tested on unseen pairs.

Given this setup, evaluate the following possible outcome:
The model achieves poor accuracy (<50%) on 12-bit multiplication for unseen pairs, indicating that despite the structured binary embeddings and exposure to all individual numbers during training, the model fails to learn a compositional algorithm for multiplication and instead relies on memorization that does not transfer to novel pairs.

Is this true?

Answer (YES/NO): NO